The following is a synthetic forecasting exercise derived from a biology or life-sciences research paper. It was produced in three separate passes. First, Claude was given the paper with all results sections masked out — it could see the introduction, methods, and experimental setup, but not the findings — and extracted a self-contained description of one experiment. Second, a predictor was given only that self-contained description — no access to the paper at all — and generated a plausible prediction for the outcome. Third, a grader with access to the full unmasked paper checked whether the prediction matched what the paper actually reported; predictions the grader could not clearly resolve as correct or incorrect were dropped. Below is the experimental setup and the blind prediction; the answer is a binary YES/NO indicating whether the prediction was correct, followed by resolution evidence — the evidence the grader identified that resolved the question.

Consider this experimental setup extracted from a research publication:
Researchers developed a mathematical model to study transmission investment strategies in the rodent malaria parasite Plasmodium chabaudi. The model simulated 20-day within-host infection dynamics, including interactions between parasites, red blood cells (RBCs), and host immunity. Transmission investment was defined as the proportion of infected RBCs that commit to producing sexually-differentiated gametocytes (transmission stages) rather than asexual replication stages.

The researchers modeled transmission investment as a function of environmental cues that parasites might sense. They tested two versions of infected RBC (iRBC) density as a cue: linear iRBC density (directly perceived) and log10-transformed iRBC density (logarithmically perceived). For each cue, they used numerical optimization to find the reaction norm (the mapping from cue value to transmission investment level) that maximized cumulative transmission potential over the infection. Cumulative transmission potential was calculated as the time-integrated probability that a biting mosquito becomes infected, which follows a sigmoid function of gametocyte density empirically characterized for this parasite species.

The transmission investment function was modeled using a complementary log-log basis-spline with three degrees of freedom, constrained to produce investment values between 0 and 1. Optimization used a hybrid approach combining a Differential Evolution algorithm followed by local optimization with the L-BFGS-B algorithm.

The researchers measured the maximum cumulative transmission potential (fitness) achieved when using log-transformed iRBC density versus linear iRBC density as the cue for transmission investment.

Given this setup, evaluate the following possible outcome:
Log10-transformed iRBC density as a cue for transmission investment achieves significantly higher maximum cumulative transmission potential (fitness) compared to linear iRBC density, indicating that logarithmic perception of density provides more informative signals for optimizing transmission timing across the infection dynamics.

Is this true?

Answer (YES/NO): YES